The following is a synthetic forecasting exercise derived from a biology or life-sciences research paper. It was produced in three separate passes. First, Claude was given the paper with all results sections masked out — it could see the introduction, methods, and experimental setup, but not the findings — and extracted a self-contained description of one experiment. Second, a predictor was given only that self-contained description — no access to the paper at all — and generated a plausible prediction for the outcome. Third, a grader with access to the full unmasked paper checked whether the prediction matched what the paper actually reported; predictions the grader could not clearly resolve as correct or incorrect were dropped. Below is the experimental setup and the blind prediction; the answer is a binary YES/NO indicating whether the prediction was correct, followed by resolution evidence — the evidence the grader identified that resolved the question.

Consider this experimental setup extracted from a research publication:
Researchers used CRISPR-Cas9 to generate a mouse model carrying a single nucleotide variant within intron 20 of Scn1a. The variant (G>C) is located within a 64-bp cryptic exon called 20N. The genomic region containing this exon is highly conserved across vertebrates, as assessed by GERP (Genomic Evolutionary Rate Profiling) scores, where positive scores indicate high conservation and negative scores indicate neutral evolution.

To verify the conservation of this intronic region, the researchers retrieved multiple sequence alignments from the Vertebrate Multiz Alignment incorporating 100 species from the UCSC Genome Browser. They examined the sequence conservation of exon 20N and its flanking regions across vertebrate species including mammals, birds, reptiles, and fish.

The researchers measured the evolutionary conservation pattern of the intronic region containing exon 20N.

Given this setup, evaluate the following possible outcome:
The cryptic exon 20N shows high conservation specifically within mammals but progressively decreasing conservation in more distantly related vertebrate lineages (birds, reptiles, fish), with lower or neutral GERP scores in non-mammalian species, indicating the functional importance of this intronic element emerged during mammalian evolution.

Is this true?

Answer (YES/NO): NO